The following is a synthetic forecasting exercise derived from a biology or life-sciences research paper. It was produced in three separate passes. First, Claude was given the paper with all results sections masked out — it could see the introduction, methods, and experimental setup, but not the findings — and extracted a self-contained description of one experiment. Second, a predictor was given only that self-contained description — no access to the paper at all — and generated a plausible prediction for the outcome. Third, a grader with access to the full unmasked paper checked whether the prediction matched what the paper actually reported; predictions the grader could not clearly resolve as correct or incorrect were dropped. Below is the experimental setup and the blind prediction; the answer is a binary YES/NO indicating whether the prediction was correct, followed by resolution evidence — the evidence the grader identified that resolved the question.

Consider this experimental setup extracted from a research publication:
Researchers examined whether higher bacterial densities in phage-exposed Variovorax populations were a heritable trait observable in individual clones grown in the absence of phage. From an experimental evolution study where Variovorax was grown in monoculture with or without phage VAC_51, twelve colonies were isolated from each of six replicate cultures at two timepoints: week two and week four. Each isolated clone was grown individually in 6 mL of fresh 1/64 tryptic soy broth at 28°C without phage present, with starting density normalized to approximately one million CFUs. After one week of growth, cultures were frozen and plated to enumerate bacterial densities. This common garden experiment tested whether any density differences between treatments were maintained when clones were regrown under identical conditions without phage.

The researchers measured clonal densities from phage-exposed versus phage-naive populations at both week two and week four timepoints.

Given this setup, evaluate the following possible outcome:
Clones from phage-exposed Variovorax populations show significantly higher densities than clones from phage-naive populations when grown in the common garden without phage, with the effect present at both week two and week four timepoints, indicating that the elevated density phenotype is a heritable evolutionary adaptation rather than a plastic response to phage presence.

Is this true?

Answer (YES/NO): YES